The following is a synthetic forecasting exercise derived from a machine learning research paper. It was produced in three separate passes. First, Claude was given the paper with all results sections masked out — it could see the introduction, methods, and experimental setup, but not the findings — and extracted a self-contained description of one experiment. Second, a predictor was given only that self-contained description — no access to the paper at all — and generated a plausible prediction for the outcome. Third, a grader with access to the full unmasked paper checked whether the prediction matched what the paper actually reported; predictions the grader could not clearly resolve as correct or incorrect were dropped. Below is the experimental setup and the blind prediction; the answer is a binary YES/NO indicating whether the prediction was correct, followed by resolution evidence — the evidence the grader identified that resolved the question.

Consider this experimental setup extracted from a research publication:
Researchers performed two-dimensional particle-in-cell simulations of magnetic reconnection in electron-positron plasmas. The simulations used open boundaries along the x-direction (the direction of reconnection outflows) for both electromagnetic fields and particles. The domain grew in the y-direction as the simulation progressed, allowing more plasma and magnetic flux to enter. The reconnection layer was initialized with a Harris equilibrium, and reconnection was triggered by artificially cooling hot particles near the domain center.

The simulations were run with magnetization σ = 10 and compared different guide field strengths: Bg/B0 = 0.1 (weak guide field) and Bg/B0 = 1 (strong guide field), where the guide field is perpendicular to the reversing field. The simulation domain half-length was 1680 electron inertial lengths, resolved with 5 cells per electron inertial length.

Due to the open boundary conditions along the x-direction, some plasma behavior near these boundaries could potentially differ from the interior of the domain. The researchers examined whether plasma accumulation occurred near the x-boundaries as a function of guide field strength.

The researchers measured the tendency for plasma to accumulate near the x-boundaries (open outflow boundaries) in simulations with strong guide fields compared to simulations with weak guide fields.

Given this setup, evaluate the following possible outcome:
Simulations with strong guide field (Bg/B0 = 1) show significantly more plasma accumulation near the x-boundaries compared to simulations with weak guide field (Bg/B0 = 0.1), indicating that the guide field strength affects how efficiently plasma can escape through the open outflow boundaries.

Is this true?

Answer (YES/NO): YES